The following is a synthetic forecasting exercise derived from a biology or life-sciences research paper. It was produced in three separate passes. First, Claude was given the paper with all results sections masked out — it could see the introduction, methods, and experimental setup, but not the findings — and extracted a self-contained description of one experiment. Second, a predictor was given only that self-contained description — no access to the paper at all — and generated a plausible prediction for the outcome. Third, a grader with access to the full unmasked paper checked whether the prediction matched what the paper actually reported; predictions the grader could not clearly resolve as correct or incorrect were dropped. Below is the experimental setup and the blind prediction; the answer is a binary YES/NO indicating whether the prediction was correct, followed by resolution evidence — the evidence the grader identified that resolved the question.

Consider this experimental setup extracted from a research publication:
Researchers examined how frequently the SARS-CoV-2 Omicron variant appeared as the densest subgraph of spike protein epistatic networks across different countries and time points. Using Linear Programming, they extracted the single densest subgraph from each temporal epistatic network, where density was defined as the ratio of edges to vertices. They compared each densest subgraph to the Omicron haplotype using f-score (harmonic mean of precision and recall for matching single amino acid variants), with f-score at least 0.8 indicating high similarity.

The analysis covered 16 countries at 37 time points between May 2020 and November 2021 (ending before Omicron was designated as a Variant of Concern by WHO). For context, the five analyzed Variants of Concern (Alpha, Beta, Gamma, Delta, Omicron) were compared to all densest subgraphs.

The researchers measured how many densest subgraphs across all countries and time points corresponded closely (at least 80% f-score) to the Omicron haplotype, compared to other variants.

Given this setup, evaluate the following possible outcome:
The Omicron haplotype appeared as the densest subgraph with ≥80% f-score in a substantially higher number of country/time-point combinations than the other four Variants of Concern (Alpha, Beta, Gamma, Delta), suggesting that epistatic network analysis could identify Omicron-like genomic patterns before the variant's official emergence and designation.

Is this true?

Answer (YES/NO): YES